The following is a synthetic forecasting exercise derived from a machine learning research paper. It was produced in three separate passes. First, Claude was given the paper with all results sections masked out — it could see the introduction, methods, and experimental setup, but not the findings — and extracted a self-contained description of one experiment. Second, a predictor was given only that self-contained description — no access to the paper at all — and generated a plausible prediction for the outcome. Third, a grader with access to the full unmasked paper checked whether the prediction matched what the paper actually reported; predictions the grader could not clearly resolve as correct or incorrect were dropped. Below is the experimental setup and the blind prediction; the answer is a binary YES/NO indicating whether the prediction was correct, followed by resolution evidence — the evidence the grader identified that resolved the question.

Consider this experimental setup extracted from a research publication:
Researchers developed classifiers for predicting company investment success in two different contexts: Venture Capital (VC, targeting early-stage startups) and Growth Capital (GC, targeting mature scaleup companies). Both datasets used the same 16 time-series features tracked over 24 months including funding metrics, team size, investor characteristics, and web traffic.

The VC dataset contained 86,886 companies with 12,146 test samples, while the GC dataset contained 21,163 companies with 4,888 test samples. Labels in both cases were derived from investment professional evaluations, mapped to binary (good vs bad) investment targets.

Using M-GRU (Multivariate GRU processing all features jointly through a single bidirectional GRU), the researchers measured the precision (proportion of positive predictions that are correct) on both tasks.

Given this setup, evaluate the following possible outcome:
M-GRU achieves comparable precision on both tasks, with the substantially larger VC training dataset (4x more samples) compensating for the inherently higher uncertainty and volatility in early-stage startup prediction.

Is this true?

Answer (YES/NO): NO